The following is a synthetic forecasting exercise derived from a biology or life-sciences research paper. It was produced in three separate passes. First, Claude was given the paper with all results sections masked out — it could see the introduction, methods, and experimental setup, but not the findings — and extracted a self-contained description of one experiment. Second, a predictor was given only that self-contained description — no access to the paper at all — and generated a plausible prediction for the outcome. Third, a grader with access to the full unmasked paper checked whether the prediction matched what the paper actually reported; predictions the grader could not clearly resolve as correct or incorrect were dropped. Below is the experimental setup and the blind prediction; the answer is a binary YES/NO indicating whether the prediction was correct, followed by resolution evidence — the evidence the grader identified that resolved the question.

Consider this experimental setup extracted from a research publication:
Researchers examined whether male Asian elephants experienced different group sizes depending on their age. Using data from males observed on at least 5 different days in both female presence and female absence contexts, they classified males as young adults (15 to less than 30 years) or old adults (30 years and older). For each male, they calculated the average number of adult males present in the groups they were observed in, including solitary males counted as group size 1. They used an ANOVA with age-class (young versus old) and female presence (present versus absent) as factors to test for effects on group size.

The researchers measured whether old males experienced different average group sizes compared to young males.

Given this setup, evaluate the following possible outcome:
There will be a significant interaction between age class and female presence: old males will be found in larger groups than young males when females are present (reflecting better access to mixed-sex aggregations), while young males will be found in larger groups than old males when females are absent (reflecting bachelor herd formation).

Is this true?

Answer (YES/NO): NO